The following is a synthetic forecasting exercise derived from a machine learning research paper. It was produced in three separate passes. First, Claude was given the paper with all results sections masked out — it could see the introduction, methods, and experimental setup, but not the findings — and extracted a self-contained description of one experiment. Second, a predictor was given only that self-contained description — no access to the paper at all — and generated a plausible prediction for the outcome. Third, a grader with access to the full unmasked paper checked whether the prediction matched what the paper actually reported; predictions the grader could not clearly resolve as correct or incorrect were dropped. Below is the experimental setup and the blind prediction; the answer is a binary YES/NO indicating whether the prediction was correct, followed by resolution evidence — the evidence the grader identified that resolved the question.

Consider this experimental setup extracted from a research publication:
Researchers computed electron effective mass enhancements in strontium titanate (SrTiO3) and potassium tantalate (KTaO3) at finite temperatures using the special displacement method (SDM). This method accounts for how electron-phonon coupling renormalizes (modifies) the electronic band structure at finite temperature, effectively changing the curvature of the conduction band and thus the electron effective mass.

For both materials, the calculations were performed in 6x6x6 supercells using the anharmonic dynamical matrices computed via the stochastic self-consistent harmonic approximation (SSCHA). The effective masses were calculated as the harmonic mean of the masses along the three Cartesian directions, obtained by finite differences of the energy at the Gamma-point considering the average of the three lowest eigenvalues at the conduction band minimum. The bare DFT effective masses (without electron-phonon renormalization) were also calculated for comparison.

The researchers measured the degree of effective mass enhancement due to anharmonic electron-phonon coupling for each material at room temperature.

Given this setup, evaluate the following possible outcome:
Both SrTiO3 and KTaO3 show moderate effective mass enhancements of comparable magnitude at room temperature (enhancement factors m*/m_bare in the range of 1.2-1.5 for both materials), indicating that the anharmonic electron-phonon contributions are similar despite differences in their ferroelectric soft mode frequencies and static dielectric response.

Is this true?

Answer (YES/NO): NO